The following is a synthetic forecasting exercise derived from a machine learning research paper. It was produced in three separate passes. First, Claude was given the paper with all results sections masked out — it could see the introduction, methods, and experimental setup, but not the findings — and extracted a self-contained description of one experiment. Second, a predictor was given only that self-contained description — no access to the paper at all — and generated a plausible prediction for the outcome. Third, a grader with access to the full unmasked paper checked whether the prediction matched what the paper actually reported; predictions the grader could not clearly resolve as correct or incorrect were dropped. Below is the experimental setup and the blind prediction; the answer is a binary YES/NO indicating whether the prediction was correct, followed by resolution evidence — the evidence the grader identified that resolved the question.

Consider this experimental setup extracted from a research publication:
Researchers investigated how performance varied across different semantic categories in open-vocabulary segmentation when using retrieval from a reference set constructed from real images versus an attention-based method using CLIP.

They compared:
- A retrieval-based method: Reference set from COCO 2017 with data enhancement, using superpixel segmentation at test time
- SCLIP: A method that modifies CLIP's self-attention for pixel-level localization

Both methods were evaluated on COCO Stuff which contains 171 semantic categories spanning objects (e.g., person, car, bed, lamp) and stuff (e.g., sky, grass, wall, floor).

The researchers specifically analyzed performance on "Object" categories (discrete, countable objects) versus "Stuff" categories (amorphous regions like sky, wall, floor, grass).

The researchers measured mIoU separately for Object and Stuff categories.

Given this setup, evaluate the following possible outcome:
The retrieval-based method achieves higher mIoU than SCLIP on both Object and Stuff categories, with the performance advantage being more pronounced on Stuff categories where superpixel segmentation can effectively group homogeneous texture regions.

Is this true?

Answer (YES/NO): NO